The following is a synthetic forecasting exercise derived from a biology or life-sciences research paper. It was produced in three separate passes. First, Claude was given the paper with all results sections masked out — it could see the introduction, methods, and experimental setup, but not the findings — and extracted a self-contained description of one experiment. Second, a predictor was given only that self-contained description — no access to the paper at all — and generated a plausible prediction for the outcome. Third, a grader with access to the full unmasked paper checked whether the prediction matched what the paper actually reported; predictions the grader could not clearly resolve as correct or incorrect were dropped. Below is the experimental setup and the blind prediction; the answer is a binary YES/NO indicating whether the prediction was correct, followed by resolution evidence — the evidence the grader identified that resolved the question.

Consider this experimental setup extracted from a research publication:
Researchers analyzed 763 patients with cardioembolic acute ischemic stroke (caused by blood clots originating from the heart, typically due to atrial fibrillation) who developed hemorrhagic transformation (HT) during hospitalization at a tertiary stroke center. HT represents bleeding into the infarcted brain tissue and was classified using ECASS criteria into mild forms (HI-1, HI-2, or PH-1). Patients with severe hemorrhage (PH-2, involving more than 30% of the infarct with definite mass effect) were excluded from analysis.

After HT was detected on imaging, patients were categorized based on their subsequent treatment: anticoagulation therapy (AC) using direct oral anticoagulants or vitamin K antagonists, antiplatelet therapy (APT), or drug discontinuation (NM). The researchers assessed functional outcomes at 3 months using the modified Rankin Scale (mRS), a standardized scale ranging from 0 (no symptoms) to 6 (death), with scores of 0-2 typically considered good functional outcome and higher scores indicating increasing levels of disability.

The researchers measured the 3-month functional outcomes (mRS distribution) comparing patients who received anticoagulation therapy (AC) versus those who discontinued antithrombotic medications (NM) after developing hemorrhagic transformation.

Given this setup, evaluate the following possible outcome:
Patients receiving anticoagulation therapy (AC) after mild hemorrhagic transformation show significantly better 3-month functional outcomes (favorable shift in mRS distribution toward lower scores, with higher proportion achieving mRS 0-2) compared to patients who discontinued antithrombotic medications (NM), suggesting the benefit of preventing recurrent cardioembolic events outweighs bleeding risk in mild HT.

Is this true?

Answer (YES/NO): YES